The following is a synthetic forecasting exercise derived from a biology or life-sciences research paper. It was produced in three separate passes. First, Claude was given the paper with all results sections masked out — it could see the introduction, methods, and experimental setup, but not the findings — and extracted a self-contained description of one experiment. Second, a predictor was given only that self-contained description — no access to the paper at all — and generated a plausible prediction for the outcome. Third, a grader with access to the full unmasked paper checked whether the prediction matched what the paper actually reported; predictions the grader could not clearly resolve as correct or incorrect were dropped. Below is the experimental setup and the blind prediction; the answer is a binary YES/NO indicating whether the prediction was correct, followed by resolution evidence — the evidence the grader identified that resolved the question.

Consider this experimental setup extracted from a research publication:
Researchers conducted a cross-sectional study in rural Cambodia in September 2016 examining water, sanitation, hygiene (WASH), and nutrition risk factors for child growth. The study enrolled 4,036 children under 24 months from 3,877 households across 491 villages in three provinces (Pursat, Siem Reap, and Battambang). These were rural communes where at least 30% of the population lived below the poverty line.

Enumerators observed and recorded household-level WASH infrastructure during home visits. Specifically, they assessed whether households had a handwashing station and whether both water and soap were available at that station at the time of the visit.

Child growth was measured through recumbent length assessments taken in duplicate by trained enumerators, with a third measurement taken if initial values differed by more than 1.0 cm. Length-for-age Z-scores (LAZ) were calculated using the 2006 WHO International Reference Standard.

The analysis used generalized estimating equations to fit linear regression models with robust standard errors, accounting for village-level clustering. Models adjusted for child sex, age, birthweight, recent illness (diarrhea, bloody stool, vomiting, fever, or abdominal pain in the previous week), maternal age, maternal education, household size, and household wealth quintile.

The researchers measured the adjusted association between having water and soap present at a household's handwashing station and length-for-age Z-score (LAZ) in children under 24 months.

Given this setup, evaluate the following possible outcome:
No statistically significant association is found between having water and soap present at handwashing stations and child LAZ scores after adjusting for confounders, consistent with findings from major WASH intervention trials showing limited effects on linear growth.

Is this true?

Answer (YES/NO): NO